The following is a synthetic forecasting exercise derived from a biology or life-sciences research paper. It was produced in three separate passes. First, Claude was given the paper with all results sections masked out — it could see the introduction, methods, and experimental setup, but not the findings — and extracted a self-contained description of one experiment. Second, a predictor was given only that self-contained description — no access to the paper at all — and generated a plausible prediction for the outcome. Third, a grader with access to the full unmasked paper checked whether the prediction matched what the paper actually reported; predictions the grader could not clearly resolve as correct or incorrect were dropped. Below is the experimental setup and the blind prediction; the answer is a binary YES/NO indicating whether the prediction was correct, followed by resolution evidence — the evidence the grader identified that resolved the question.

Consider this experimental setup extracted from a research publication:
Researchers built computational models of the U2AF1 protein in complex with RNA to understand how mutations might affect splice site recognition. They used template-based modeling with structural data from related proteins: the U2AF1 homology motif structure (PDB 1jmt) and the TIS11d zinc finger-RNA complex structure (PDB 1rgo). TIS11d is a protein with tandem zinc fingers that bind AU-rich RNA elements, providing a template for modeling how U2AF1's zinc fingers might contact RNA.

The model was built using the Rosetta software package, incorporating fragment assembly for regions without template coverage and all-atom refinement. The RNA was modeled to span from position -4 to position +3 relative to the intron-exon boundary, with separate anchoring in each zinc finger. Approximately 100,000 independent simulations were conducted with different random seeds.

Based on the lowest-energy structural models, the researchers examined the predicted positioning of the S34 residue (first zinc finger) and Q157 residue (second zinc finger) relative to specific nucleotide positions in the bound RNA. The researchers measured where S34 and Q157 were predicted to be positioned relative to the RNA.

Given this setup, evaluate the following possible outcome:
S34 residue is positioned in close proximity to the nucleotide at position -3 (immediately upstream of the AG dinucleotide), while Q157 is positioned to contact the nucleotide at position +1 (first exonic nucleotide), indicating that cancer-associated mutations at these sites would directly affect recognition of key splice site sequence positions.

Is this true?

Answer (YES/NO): NO